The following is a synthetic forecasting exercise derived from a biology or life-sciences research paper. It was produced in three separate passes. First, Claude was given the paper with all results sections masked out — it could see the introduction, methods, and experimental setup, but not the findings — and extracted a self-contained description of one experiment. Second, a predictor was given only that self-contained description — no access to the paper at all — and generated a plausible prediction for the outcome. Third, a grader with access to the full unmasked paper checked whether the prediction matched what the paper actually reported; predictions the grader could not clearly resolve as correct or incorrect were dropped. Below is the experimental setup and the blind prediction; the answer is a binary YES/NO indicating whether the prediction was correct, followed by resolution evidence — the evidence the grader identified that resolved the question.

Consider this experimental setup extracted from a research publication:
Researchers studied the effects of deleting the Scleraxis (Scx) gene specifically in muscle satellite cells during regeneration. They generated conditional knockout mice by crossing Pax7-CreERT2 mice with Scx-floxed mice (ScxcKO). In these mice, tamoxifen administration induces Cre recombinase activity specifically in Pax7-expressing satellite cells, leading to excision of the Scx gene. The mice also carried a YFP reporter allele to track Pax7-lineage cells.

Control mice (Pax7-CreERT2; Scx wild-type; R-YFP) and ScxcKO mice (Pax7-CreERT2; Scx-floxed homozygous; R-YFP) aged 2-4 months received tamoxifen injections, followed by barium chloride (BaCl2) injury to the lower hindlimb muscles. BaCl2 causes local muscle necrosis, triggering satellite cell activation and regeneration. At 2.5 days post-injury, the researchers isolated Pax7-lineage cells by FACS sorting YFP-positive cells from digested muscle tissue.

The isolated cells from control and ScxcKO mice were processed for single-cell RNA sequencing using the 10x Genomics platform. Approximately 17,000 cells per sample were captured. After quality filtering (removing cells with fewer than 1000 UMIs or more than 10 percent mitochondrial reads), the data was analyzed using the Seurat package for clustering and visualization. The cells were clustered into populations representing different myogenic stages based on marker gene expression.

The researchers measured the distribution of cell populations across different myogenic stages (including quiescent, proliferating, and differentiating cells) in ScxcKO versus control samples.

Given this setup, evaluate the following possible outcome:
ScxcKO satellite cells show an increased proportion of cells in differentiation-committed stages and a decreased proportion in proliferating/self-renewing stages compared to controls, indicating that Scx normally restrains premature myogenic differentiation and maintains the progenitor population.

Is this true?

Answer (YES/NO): NO